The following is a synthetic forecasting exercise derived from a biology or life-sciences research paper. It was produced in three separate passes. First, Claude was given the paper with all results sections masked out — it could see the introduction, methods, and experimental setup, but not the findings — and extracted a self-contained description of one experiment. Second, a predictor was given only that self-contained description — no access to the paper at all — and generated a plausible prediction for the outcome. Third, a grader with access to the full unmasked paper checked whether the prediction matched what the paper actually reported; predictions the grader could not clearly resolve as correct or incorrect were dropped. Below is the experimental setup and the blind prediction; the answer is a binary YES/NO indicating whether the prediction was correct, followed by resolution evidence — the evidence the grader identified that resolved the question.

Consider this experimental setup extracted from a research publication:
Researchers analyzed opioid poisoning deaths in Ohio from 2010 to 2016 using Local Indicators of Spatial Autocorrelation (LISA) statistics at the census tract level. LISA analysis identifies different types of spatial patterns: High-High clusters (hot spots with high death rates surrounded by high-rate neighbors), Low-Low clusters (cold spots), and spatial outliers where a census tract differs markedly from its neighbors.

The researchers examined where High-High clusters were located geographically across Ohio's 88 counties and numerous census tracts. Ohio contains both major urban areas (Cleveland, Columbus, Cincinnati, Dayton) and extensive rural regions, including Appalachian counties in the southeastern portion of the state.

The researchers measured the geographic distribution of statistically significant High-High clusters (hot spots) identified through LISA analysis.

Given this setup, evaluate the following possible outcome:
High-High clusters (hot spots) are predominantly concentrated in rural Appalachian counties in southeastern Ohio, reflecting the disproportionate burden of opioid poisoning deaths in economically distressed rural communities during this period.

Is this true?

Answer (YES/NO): NO